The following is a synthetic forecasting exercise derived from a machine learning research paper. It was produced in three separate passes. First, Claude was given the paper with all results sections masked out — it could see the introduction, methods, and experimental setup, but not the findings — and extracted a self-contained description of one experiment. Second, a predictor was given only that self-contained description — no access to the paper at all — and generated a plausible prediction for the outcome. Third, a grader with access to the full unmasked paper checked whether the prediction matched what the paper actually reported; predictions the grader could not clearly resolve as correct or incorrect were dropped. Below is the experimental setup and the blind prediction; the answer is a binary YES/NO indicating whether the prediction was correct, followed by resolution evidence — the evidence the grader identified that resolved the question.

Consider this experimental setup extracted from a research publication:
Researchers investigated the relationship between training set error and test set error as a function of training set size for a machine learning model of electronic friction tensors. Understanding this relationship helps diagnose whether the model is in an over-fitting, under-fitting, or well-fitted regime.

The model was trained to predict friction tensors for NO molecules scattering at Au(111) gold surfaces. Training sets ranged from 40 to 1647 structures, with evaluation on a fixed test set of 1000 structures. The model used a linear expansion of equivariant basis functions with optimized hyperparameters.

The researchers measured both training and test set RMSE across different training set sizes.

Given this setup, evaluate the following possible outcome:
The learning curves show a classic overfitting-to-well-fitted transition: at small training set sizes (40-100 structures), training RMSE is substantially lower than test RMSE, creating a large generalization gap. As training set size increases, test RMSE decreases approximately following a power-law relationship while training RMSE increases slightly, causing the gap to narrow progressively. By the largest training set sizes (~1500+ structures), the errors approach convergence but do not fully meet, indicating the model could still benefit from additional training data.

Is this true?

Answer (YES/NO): NO